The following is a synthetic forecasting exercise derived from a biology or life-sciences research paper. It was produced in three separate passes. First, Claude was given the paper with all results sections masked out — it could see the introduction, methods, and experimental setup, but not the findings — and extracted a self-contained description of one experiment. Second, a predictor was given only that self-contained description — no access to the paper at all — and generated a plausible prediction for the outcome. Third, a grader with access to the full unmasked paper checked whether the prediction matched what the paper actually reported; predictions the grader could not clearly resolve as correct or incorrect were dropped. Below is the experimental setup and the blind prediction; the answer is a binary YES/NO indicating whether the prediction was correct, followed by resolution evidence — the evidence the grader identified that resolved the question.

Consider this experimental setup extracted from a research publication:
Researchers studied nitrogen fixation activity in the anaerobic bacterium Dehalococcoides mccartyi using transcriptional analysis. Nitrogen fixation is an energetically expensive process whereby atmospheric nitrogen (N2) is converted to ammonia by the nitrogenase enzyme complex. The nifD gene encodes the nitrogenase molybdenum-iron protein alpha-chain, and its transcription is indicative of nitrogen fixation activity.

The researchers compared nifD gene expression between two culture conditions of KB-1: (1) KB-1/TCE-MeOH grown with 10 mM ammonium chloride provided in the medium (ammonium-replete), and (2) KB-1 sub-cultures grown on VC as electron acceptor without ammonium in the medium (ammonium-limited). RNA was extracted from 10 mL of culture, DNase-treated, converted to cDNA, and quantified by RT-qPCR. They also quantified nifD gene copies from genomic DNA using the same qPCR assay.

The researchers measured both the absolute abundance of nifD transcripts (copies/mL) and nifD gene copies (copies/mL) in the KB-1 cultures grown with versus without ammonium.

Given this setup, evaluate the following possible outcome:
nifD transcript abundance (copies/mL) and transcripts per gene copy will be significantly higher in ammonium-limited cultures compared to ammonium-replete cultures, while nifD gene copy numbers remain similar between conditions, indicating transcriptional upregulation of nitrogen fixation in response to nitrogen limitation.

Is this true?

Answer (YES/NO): NO